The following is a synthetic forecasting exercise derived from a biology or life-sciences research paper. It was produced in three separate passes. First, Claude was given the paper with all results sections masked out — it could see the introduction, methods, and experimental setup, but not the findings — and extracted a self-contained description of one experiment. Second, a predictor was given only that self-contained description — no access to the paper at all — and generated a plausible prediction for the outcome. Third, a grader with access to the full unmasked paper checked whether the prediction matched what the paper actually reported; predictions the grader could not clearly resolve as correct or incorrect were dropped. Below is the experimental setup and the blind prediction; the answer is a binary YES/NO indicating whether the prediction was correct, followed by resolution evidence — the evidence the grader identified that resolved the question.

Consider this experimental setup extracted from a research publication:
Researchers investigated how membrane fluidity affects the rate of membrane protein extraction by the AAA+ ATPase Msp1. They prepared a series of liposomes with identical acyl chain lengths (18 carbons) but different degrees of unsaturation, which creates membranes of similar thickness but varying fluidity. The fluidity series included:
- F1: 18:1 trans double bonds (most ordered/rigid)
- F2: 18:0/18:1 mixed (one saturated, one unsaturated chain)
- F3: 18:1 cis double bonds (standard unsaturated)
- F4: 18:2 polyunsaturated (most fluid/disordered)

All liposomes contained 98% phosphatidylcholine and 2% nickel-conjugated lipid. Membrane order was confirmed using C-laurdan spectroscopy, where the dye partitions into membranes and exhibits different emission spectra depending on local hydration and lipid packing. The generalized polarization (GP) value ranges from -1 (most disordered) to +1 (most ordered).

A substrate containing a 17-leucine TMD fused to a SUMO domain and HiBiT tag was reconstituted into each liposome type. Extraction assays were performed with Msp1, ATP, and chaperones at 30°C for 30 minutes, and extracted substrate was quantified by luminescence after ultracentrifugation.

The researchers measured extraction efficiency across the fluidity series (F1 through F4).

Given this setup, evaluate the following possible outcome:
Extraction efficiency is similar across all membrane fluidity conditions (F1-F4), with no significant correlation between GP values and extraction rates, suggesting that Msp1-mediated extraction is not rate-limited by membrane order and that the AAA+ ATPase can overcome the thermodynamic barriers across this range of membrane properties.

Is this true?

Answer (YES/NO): NO